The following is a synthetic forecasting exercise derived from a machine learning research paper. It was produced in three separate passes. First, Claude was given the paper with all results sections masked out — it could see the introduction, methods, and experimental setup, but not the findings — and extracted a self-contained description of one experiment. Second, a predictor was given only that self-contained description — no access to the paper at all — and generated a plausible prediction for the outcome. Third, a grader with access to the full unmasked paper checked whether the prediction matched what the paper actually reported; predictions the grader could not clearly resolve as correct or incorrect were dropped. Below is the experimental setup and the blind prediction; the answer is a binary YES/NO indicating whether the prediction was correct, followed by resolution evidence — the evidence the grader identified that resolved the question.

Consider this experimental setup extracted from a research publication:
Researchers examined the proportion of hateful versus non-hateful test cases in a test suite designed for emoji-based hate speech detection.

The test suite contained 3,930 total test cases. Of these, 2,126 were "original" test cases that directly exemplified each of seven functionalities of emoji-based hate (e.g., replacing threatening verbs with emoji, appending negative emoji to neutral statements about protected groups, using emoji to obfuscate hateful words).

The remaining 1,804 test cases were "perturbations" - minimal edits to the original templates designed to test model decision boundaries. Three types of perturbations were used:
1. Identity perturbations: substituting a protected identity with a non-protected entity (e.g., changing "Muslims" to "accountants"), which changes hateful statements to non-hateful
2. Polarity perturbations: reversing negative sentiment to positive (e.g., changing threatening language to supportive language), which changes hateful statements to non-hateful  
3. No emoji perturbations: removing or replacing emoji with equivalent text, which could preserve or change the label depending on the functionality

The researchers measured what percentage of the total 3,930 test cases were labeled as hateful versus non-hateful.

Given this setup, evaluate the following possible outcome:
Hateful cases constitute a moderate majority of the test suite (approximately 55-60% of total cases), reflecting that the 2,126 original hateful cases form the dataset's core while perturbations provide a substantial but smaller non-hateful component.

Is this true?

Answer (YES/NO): NO